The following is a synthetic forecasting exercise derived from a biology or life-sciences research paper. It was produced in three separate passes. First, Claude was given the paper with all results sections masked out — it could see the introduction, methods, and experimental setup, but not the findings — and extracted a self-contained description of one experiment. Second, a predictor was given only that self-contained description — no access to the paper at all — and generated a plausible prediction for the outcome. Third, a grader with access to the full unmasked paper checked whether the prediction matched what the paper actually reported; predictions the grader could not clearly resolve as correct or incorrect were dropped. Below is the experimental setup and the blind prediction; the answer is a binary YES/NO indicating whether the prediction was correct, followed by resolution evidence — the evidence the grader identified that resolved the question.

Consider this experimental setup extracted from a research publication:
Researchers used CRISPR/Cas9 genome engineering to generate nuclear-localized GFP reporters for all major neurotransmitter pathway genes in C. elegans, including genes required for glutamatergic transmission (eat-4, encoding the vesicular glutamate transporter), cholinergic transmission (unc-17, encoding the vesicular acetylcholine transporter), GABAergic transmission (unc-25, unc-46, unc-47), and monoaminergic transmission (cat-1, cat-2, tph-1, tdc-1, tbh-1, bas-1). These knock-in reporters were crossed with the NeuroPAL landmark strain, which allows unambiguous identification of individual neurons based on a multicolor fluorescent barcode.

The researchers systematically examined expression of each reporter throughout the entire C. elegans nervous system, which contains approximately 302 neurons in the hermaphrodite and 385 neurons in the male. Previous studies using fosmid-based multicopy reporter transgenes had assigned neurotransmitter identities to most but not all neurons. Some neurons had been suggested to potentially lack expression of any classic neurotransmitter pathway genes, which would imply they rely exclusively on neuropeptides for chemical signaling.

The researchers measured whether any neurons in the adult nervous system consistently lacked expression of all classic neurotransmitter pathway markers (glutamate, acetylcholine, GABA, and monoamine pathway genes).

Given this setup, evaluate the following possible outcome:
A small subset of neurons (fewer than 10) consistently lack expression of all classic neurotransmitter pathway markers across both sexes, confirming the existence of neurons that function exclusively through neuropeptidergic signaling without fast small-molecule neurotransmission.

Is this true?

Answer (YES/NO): YES